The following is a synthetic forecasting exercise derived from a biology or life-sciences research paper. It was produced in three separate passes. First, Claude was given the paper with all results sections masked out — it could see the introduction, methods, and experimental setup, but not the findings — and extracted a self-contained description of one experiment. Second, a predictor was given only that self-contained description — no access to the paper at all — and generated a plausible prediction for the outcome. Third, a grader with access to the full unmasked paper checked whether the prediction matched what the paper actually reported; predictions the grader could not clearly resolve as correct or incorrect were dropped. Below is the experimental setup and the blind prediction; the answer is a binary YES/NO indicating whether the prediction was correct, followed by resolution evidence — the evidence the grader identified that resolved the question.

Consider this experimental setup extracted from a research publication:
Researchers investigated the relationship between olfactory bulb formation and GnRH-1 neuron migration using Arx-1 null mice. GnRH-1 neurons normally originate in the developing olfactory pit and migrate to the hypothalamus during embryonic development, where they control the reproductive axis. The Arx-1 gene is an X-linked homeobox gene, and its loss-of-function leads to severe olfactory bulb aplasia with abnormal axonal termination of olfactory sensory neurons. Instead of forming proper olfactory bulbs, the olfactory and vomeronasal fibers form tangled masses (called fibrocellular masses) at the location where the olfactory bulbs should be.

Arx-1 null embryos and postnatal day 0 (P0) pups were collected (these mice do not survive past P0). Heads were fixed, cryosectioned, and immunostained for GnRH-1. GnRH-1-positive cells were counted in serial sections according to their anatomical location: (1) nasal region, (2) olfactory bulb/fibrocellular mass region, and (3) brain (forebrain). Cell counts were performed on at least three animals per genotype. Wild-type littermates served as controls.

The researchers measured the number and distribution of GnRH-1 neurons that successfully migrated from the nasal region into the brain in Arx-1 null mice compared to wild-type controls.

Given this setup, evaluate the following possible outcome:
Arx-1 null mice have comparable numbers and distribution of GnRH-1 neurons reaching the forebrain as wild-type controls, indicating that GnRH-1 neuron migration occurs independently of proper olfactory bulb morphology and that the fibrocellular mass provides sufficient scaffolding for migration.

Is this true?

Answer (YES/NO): NO